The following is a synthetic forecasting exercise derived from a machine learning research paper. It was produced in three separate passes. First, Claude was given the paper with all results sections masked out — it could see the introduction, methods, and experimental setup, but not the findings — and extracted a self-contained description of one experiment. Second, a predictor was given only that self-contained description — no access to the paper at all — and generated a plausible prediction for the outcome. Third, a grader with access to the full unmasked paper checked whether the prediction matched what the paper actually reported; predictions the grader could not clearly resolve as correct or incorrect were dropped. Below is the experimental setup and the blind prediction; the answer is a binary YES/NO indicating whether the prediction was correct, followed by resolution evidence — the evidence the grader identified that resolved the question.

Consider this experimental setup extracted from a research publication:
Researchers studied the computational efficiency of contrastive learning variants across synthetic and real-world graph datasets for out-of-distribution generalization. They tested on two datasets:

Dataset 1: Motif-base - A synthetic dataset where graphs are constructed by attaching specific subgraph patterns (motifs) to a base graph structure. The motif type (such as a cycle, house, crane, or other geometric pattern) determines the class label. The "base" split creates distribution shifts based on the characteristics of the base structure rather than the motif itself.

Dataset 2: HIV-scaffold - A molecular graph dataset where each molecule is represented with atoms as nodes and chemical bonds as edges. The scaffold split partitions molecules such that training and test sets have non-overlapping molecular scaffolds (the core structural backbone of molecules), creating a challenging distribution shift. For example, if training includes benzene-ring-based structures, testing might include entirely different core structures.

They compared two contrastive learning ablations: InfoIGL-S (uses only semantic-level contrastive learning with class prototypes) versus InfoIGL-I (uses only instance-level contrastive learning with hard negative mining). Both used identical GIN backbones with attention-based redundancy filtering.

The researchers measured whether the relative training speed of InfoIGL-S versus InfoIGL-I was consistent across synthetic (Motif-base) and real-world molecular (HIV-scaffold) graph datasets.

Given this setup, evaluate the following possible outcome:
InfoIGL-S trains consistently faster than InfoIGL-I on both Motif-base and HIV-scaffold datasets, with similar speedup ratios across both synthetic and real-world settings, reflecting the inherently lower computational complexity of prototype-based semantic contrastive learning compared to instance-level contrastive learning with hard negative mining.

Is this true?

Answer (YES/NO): NO